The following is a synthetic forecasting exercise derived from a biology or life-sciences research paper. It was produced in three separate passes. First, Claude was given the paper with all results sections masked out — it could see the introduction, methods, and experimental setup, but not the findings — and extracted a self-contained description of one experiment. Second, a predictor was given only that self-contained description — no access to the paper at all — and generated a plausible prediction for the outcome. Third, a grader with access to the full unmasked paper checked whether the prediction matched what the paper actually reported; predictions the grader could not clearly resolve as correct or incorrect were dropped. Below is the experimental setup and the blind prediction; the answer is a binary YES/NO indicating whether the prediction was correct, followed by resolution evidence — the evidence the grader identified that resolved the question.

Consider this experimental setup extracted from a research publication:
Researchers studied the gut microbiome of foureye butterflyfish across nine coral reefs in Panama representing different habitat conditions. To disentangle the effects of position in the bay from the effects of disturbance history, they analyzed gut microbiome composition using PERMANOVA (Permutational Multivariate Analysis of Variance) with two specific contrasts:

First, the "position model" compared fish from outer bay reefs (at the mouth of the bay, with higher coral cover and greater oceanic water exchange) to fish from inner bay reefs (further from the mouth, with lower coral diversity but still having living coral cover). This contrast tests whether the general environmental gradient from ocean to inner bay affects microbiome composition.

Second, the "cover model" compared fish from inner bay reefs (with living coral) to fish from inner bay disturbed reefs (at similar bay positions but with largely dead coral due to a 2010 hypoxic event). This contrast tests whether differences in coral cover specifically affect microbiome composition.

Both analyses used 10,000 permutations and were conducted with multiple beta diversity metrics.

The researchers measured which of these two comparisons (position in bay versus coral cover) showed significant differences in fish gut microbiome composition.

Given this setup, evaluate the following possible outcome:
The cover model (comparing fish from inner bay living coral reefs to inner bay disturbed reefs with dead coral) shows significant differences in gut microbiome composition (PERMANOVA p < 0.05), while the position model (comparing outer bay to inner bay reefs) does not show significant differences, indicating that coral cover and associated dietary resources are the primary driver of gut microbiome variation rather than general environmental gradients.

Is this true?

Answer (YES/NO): NO